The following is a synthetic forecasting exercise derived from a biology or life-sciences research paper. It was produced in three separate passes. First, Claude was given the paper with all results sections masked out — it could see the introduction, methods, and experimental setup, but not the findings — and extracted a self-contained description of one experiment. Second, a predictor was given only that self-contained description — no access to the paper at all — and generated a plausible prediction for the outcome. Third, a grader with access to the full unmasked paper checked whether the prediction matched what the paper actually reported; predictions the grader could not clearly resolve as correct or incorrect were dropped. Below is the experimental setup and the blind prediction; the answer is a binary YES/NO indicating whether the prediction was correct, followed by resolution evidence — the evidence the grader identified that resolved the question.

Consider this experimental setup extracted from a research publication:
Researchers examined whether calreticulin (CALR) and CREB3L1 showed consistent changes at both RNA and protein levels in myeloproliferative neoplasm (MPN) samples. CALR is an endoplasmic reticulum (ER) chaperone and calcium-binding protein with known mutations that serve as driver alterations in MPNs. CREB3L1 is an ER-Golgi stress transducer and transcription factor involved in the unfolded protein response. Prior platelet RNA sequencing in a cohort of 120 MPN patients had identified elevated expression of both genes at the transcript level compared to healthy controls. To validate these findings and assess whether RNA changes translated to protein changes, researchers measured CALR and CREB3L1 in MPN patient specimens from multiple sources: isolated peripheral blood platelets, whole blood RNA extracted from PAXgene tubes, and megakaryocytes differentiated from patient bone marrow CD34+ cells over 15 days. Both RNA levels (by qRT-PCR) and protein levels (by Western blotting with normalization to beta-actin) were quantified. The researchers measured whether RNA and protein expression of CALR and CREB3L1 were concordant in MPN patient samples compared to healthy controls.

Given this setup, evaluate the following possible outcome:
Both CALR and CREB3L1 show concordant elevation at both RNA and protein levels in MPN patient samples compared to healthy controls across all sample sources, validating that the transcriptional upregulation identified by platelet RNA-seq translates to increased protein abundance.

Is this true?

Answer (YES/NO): NO